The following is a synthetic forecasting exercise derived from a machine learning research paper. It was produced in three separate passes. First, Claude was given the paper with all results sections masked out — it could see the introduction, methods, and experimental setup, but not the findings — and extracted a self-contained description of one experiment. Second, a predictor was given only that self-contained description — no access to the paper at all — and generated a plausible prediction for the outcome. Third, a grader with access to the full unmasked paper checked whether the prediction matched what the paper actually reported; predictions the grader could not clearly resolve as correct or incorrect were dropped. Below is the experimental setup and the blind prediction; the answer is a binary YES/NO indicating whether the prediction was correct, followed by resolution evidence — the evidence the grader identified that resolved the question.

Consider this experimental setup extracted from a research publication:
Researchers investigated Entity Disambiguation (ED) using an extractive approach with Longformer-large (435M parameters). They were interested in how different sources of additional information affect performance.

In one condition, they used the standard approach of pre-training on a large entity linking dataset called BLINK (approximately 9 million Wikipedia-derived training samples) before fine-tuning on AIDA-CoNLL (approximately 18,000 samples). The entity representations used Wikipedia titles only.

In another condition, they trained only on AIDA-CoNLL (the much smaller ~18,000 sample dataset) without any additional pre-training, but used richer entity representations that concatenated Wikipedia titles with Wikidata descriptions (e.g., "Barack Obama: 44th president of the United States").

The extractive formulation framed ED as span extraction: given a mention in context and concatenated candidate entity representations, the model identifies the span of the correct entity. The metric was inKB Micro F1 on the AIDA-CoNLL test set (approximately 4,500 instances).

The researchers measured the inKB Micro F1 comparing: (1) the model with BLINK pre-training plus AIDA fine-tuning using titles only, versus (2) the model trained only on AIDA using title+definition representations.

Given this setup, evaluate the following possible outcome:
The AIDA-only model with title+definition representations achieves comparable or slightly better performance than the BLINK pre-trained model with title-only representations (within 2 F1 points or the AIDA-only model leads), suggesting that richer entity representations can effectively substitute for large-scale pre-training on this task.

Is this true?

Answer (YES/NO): YES